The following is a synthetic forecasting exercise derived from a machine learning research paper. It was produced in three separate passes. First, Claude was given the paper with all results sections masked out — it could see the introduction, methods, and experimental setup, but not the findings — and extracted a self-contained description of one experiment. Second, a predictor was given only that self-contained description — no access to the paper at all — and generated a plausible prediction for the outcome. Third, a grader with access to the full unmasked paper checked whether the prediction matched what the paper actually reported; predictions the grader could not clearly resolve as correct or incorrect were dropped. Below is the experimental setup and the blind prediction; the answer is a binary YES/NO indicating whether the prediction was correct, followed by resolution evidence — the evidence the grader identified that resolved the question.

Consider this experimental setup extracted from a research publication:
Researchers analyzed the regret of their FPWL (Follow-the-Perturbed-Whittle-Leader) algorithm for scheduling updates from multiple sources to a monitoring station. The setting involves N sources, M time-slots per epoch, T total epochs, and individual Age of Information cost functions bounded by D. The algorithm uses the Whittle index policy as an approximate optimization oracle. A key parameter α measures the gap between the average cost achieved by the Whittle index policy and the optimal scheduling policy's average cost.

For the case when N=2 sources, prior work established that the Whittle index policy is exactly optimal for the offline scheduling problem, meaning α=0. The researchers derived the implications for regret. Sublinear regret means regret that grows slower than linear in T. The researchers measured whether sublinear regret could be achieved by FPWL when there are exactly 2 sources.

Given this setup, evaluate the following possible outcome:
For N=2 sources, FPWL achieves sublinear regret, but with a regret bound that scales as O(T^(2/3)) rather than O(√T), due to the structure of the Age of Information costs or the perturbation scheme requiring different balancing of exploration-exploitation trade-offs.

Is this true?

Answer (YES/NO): NO